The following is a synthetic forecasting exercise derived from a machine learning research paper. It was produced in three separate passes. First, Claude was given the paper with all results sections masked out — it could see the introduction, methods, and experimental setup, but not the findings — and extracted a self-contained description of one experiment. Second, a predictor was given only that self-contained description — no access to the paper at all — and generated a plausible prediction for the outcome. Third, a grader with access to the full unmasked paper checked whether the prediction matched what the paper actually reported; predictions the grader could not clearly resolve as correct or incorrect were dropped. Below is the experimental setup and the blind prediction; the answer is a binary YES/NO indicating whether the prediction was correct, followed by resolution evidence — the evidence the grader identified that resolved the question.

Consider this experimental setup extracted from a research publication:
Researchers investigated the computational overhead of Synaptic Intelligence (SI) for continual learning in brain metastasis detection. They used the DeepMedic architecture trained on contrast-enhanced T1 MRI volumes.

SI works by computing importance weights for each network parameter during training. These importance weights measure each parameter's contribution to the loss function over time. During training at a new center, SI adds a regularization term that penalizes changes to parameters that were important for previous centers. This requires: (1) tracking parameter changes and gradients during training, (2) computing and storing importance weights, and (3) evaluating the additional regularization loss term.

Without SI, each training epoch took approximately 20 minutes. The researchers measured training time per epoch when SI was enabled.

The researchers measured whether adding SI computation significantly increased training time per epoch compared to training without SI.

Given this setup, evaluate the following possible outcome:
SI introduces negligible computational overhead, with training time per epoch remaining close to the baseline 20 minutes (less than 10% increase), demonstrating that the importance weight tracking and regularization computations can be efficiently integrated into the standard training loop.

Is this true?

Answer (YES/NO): NO